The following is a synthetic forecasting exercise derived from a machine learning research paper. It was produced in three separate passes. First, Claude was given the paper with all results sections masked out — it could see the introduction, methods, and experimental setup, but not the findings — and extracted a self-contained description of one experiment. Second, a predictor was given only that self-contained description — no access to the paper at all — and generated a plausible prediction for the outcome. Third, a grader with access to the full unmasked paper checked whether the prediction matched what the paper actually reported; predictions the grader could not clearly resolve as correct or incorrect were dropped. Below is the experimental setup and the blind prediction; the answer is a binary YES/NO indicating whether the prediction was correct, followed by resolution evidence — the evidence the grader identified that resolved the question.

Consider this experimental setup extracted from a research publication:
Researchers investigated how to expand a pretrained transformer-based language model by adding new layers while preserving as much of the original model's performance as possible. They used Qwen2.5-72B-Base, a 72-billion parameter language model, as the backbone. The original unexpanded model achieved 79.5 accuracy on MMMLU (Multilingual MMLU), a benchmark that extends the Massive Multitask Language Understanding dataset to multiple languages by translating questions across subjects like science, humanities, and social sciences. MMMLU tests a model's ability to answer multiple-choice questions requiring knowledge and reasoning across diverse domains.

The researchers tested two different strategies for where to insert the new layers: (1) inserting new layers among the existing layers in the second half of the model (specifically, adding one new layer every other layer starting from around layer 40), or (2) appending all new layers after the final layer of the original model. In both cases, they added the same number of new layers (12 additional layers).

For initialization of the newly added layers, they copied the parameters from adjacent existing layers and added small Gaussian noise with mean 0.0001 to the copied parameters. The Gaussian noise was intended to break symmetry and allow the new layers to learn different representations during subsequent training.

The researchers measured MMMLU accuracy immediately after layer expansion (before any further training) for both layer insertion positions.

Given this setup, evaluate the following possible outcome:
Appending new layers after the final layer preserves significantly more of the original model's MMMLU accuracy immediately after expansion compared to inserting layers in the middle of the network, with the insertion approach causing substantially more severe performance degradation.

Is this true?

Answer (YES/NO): NO